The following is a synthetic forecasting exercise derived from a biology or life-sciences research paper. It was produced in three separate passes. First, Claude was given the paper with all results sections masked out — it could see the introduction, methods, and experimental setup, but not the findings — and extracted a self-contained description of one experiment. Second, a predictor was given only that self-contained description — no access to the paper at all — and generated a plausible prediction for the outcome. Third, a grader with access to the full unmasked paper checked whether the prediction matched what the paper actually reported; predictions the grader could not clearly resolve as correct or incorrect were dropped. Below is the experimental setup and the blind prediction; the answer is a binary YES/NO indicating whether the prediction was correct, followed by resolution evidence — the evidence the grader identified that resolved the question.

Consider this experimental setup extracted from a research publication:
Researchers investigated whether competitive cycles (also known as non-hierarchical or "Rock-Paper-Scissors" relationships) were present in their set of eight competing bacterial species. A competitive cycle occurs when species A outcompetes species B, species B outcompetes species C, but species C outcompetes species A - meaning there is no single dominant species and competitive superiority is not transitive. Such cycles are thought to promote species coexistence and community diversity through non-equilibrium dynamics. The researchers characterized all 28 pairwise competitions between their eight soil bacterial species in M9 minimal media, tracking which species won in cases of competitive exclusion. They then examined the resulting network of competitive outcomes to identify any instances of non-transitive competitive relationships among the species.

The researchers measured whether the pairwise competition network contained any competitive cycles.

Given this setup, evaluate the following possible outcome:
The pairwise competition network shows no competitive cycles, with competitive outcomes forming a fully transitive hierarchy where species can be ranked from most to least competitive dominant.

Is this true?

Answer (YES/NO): NO